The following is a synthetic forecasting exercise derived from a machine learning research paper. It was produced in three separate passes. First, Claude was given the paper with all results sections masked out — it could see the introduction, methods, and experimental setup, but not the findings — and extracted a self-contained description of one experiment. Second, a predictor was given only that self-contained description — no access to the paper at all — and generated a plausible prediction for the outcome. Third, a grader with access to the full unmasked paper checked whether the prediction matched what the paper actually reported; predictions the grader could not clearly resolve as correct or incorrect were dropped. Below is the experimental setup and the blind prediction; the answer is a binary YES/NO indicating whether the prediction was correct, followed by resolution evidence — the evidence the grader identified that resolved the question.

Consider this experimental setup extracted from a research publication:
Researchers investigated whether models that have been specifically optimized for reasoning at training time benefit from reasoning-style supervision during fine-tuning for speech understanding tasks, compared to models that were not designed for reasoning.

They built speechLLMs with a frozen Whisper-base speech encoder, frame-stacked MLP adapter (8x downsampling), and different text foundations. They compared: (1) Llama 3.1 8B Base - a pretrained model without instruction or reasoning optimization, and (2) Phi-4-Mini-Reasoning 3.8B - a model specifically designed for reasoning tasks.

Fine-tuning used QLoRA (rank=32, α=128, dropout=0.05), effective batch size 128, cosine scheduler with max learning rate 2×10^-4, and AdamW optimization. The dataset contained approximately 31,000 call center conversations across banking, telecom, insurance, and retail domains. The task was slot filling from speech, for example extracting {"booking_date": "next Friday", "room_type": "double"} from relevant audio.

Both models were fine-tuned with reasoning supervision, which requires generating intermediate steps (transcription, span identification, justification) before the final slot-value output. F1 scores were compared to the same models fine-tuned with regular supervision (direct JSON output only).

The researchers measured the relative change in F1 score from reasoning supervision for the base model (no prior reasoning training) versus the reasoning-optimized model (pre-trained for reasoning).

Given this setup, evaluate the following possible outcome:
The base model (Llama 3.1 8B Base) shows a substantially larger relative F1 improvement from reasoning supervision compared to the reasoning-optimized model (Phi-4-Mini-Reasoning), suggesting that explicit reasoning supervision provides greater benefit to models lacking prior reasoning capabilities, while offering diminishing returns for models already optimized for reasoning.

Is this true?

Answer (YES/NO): YES